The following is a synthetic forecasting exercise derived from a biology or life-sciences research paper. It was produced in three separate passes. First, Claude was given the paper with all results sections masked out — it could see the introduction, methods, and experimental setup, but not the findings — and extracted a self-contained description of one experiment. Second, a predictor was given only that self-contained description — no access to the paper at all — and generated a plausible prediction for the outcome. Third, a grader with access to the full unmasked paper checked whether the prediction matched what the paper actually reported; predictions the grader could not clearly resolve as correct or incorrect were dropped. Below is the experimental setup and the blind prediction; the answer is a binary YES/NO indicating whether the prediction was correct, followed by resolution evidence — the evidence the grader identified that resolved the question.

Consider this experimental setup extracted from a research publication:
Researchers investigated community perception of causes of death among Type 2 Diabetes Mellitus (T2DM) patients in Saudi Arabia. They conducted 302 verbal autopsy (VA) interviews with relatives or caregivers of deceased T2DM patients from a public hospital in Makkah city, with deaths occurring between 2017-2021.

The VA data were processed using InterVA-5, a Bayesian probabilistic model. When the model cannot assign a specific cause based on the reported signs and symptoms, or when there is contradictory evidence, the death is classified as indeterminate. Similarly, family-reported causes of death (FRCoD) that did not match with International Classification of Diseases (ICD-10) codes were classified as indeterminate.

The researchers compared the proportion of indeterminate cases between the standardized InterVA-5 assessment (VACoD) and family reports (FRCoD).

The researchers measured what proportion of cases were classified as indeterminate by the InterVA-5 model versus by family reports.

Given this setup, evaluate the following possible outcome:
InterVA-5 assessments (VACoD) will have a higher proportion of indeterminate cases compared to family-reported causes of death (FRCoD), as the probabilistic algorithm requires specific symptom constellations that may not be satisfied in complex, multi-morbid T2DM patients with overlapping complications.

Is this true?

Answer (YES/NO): NO